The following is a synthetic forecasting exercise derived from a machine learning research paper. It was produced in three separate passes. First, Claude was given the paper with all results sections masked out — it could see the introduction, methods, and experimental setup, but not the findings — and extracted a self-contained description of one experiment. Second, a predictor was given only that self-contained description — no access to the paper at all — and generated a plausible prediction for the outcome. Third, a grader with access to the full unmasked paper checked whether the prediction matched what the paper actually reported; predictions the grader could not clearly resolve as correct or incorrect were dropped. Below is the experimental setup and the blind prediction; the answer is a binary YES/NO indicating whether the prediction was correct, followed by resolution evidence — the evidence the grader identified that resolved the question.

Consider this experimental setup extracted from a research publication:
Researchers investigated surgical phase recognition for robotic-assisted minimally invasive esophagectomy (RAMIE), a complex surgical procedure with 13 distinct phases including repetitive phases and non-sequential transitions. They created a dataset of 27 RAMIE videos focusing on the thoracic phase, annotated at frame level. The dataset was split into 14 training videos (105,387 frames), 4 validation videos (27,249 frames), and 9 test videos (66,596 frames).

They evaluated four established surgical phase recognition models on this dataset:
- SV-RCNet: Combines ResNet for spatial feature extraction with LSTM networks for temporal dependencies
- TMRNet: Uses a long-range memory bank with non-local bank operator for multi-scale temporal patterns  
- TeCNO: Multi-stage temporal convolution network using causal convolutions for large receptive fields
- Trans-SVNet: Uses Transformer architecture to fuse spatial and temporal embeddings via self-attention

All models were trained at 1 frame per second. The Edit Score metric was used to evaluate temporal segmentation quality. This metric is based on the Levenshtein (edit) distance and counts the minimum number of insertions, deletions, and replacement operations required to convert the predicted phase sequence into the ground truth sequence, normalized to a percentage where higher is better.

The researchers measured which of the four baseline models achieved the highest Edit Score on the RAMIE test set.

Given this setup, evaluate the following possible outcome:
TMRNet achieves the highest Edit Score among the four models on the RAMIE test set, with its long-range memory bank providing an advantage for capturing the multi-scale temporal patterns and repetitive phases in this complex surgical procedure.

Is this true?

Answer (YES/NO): YES